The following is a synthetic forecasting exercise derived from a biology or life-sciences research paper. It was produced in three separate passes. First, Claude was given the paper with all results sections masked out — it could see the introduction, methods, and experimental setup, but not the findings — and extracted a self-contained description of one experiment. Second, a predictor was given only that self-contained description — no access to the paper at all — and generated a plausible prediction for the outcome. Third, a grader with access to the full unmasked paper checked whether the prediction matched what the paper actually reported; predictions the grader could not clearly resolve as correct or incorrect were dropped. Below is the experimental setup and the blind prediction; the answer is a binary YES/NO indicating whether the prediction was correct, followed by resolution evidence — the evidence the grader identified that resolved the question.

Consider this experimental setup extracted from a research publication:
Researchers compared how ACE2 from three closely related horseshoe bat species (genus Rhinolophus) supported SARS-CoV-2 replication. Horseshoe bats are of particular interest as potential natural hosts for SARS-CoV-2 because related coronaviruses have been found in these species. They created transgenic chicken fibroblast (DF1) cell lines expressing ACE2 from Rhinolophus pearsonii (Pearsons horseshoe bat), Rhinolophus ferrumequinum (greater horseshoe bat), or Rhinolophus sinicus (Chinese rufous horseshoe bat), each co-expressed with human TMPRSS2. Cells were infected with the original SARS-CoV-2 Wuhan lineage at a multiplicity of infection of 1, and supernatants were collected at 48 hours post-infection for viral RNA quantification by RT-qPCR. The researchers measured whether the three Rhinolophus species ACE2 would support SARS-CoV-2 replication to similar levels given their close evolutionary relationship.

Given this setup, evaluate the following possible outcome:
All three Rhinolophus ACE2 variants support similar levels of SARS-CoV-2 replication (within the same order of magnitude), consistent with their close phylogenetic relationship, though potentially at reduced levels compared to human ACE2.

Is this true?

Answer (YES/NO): NO